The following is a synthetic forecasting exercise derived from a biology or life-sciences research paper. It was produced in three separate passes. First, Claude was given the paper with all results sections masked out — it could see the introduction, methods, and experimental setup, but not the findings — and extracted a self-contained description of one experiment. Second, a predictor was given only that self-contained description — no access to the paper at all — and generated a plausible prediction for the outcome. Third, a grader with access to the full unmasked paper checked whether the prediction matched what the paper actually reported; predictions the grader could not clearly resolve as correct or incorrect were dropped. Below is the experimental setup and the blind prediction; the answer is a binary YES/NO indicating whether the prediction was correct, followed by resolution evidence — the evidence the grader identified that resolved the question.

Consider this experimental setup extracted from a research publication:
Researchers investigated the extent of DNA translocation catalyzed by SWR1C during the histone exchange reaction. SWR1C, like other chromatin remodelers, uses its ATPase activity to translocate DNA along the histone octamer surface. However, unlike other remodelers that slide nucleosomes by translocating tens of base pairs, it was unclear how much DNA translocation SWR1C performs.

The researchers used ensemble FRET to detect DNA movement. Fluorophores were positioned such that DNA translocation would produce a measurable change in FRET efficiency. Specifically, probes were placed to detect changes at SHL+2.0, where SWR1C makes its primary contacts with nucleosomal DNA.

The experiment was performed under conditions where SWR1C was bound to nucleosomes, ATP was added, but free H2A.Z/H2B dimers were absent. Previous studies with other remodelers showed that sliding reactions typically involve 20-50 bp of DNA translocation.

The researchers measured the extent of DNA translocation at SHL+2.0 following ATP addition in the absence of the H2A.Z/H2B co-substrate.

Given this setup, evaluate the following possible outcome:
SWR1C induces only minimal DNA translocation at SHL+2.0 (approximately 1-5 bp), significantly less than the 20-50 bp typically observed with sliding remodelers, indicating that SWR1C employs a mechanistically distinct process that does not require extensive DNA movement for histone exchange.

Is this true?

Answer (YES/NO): YES